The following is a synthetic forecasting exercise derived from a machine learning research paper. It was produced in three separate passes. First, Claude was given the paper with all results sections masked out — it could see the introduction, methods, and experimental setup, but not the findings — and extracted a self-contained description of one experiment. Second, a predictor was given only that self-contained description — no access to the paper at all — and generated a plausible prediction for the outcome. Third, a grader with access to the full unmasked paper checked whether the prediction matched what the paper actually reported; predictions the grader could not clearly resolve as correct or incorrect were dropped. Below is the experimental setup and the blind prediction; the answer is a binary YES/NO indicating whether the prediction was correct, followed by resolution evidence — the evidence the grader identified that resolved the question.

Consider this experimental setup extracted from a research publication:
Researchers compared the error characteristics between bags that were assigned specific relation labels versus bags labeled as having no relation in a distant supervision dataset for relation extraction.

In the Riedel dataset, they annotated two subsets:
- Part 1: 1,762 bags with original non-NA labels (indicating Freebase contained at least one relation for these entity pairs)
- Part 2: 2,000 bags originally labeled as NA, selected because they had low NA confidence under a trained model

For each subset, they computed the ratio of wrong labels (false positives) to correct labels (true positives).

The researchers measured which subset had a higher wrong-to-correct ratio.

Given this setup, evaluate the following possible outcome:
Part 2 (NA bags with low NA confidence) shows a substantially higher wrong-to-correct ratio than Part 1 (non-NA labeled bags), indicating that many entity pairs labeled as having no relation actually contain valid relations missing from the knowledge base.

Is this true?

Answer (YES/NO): YES